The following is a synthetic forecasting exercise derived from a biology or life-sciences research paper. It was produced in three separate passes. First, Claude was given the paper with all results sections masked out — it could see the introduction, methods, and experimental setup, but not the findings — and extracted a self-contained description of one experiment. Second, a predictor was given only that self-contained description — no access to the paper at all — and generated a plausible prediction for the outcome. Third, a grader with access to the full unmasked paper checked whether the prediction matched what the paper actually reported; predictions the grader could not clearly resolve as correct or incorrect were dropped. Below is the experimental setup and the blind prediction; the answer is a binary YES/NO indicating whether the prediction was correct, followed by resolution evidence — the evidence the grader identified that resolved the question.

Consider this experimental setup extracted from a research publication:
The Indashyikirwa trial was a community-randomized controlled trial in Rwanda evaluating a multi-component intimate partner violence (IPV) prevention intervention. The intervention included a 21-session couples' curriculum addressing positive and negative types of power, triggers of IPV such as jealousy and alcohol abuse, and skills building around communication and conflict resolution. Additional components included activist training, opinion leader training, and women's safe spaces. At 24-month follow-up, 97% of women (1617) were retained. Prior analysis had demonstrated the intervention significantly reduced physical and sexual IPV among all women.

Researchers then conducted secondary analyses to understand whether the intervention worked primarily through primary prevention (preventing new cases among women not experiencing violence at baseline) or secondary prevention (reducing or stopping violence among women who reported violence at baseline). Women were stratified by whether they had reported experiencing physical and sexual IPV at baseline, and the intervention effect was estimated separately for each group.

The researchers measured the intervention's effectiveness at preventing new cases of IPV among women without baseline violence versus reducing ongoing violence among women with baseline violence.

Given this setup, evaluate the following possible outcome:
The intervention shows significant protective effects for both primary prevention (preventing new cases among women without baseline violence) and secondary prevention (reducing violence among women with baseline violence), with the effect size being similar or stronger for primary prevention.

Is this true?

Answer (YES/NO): NO